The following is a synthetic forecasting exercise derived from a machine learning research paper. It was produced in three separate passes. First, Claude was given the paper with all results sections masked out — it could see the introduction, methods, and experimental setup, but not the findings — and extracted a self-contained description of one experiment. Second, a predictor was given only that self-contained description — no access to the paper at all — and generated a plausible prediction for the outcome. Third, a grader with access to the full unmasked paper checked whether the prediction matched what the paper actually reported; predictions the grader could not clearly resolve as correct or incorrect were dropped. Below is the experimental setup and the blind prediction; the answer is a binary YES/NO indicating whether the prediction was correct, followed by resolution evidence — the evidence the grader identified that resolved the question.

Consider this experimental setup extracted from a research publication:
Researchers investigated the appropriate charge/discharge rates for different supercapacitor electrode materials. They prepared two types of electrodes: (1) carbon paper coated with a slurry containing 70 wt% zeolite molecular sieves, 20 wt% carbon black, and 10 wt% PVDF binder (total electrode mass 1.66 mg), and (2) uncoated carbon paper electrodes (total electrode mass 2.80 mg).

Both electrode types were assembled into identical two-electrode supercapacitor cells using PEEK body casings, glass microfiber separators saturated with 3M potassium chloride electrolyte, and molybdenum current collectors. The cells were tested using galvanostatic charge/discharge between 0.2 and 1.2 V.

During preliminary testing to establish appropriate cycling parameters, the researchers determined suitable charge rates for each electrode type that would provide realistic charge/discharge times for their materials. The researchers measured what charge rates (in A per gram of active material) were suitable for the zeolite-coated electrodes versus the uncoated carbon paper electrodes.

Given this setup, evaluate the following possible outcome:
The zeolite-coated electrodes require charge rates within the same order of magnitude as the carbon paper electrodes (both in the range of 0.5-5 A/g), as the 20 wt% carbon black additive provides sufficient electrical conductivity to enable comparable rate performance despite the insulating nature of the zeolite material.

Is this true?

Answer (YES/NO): NO